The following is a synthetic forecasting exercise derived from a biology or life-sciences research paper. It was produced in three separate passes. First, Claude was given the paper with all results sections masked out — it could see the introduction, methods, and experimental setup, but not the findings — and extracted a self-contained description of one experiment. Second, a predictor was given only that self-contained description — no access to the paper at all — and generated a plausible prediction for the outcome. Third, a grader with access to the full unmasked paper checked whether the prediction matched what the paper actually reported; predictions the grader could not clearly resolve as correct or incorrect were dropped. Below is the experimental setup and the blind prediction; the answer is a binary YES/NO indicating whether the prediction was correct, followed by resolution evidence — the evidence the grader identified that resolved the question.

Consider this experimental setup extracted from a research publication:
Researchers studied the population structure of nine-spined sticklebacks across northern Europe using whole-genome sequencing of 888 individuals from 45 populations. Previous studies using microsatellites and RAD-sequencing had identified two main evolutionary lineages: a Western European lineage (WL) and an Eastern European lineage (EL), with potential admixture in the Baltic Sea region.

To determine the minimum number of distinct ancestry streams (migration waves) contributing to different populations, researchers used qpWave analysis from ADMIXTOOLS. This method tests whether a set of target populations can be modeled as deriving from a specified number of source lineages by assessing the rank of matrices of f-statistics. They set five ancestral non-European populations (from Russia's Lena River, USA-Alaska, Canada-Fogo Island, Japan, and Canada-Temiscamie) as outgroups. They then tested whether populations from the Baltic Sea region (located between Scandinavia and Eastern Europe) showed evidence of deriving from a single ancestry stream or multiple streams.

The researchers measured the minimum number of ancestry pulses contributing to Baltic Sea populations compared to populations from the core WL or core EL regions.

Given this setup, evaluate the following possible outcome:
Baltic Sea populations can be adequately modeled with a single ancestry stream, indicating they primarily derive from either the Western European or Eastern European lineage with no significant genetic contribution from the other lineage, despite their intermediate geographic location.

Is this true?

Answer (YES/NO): NO